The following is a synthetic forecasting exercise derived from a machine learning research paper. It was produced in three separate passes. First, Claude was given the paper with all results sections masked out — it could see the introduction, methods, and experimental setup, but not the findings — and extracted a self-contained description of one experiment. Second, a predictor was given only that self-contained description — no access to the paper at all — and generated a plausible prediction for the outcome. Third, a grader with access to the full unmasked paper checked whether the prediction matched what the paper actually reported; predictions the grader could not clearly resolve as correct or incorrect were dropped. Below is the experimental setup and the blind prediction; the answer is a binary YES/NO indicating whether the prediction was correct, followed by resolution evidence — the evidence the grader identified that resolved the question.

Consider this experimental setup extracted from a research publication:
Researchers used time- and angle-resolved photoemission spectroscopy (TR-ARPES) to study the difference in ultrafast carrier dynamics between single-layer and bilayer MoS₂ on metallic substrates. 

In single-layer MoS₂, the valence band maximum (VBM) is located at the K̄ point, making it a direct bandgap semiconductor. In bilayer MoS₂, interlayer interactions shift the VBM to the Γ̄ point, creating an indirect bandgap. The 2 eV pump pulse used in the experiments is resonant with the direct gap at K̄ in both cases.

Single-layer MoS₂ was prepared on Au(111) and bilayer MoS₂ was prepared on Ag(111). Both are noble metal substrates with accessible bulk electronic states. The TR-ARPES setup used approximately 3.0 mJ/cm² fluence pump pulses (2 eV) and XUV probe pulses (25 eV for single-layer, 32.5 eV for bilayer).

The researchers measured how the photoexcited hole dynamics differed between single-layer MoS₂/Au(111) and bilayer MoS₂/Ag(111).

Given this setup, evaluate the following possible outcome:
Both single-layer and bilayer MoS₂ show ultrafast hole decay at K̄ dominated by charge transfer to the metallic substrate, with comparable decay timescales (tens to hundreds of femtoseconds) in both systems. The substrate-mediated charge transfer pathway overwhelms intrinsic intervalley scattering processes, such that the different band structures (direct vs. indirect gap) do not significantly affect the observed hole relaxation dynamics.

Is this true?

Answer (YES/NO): NO